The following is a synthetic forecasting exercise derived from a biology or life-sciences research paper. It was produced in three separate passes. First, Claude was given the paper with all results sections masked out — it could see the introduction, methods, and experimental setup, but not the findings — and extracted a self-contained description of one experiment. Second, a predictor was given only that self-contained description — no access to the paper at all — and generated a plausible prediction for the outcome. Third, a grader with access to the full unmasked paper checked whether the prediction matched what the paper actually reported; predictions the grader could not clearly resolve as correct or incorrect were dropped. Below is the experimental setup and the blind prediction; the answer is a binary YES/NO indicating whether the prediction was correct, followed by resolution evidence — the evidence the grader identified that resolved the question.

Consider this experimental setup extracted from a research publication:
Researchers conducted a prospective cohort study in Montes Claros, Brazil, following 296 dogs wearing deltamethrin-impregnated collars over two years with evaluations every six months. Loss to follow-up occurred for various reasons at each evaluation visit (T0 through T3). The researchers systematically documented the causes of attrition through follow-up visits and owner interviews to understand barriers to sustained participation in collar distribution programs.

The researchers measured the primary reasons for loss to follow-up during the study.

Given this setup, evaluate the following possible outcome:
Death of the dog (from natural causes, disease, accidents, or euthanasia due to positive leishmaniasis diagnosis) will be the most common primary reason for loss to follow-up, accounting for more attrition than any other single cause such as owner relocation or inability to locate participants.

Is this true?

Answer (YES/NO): NO